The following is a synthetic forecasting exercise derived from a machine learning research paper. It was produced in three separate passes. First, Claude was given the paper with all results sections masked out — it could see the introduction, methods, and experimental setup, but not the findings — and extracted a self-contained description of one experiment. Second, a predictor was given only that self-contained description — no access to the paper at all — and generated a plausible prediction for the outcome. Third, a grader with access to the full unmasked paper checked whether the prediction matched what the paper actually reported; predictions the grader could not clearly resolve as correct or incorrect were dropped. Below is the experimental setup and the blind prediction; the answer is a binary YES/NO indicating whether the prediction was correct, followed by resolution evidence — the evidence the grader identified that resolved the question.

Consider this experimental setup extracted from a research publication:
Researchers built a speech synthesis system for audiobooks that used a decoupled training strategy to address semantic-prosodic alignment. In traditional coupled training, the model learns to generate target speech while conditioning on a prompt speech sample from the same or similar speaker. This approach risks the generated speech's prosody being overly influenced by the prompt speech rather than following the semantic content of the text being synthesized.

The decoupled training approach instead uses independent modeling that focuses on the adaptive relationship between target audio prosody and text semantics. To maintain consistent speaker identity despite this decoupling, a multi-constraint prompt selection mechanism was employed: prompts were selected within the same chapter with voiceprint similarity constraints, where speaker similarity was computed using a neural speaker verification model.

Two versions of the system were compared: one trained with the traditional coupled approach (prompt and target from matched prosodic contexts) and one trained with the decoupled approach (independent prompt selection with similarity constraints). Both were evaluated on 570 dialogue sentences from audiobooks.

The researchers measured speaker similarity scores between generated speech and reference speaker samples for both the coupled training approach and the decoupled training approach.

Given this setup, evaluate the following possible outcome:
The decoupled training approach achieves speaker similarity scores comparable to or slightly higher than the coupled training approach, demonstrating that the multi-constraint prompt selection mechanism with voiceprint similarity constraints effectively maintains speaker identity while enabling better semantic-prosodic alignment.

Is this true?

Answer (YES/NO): NO